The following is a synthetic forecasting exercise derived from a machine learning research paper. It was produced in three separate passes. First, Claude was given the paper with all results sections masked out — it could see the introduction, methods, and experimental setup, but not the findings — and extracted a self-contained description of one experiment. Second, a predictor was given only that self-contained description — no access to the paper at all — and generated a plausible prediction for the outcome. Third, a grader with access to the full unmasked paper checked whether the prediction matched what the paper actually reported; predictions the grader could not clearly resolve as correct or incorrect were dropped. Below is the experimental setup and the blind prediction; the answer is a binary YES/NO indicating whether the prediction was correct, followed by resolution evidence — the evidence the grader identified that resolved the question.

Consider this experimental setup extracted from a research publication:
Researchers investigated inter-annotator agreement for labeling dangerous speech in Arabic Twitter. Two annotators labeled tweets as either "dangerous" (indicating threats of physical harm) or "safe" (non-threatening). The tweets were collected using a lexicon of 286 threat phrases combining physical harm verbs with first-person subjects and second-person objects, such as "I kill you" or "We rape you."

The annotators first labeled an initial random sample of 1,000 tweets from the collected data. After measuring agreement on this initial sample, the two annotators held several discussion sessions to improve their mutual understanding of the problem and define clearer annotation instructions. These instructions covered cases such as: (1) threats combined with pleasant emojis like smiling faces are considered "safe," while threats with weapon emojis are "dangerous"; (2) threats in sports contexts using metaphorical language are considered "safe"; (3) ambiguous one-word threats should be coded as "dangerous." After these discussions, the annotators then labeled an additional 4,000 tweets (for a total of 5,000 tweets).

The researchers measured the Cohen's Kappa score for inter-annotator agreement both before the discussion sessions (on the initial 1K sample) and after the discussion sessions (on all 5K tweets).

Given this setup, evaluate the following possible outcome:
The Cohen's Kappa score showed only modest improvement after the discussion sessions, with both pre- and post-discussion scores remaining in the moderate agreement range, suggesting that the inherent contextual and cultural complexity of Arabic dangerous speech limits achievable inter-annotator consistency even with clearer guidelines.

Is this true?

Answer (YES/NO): NO